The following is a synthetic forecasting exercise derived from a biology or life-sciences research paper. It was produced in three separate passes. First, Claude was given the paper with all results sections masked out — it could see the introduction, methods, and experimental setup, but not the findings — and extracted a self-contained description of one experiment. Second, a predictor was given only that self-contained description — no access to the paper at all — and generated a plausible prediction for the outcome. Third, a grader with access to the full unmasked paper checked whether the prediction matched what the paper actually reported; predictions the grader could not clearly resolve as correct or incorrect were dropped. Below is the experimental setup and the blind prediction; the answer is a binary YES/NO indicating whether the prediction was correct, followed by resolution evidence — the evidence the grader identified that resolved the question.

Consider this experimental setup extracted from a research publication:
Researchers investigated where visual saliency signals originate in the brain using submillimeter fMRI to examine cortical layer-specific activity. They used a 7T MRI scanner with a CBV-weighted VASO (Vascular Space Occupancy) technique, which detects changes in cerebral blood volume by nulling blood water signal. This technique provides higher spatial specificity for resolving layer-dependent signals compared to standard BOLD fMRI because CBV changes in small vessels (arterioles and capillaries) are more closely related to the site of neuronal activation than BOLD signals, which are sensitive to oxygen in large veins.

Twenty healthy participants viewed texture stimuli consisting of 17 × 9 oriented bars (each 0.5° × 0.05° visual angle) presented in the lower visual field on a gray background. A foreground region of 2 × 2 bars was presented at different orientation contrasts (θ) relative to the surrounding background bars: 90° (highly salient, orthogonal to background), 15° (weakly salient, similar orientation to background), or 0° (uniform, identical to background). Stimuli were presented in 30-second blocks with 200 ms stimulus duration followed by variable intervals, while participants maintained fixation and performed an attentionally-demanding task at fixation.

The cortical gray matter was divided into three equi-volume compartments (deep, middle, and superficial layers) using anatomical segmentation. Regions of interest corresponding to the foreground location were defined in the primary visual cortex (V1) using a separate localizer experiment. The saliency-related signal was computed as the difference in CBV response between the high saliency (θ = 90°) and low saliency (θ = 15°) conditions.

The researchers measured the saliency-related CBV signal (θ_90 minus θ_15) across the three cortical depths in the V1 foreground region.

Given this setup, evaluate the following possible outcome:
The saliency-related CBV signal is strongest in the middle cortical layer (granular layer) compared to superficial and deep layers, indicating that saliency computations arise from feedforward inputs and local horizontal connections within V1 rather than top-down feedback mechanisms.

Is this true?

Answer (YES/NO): NO